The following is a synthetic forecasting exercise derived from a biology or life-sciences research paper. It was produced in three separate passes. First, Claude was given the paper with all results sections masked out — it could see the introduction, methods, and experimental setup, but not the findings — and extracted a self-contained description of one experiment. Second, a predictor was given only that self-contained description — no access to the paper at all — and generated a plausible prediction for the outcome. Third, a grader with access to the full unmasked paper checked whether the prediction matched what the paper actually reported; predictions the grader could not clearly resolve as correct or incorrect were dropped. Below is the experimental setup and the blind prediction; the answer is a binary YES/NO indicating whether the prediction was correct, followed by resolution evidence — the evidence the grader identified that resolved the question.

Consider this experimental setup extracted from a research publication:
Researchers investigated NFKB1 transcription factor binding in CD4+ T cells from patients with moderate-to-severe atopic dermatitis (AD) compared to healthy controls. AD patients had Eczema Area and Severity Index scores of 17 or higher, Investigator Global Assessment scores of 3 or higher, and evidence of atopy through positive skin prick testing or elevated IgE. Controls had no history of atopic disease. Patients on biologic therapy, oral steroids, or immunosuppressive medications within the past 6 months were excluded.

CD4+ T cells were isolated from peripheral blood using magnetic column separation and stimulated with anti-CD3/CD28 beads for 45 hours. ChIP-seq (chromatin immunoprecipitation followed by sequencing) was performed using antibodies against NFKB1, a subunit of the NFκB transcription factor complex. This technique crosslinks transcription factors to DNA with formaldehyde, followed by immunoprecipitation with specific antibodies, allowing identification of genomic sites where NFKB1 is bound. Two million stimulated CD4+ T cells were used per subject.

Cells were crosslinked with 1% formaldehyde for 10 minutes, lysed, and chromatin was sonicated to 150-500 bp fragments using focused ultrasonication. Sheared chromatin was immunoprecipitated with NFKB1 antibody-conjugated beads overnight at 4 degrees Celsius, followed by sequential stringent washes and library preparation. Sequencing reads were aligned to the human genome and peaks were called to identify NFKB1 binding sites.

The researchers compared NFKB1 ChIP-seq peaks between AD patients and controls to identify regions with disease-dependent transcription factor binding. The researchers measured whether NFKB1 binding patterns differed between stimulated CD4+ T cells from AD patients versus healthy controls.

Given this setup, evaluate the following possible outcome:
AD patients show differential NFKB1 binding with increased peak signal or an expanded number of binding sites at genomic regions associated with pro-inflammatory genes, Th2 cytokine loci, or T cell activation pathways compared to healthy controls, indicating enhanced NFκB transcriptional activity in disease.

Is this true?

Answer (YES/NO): YES